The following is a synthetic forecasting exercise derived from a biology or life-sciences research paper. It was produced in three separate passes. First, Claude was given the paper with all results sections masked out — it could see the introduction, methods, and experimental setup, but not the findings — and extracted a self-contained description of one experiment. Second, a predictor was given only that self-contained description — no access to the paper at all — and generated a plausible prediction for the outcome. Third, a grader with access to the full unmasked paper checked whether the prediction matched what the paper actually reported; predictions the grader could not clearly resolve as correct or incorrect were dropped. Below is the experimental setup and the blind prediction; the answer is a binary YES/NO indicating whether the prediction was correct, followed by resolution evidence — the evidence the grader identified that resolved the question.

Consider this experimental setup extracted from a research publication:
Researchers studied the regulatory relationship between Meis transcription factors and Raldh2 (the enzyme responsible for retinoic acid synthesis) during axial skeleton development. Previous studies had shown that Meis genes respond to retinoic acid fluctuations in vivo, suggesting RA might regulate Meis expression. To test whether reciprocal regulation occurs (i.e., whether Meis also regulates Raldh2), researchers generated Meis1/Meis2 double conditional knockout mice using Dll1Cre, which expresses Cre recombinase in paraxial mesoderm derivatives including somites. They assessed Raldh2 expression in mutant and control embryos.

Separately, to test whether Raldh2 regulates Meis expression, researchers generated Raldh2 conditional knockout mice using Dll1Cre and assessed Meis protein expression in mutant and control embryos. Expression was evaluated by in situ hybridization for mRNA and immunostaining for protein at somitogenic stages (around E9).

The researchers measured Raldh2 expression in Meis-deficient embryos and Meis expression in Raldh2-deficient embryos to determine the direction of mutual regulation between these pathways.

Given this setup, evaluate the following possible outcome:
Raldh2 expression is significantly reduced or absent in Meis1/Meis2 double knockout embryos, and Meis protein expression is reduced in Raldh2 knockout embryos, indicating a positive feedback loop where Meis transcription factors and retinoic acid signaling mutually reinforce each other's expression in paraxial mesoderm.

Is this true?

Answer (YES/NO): YES